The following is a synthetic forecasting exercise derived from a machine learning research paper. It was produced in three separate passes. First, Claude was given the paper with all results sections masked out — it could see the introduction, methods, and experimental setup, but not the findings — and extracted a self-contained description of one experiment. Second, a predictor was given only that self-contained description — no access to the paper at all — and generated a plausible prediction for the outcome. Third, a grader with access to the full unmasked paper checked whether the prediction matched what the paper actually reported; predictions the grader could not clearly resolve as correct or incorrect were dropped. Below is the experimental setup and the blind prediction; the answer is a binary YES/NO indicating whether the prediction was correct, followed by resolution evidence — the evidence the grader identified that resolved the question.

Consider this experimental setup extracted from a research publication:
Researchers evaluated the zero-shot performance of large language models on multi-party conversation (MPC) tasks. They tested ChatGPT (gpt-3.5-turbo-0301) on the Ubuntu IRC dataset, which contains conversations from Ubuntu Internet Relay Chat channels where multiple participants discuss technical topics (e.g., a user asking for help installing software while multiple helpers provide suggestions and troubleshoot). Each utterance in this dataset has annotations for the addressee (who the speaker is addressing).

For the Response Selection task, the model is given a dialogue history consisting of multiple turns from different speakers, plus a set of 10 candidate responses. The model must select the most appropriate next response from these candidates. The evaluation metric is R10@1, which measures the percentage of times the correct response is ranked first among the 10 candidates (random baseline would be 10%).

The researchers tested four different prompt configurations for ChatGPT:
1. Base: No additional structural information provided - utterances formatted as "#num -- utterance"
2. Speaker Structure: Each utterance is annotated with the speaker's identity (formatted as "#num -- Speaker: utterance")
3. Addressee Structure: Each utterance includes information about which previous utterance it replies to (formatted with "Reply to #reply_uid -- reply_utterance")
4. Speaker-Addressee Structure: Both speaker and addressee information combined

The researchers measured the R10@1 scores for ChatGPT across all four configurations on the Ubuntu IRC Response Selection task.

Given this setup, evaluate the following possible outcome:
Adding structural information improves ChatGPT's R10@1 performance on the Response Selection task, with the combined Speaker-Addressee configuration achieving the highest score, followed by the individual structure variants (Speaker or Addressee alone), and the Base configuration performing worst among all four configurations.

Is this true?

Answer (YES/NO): NO